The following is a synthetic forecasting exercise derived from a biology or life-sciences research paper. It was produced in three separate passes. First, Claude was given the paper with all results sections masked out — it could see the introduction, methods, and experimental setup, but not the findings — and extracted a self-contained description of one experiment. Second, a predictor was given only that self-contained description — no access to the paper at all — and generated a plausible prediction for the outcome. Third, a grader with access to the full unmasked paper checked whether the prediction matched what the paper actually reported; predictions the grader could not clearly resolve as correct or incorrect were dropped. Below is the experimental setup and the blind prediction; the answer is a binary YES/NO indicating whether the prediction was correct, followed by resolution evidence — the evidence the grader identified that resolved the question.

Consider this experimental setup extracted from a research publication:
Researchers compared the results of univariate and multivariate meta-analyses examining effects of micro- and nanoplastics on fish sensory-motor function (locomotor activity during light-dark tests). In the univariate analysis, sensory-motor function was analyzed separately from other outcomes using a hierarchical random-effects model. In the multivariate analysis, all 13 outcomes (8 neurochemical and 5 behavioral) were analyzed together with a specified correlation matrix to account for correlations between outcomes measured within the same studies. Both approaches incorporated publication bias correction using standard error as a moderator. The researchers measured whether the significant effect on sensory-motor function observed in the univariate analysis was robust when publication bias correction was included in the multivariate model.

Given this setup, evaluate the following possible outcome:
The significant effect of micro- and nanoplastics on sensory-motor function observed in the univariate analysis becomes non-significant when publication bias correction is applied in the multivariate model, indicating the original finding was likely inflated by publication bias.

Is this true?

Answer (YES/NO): YES